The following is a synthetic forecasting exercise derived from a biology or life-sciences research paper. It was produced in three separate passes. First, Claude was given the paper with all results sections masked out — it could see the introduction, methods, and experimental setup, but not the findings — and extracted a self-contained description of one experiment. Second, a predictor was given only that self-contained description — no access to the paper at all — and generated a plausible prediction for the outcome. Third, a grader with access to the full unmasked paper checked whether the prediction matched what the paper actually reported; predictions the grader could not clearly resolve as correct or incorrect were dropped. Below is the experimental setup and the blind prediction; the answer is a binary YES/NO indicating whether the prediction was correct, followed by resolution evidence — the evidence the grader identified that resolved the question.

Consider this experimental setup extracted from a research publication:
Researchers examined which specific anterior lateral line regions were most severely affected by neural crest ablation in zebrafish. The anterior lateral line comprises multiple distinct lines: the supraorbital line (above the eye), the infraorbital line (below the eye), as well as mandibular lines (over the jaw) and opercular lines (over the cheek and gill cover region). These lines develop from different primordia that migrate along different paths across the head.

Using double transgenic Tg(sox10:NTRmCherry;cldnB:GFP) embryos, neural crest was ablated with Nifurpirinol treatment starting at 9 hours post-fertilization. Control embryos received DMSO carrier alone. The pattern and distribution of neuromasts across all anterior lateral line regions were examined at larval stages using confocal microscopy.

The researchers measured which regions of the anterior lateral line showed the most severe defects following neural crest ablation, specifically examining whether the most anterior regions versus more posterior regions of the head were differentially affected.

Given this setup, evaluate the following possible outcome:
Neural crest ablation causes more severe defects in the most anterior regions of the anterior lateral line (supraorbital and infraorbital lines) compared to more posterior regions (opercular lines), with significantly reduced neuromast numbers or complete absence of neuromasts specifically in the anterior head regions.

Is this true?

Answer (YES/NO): NO